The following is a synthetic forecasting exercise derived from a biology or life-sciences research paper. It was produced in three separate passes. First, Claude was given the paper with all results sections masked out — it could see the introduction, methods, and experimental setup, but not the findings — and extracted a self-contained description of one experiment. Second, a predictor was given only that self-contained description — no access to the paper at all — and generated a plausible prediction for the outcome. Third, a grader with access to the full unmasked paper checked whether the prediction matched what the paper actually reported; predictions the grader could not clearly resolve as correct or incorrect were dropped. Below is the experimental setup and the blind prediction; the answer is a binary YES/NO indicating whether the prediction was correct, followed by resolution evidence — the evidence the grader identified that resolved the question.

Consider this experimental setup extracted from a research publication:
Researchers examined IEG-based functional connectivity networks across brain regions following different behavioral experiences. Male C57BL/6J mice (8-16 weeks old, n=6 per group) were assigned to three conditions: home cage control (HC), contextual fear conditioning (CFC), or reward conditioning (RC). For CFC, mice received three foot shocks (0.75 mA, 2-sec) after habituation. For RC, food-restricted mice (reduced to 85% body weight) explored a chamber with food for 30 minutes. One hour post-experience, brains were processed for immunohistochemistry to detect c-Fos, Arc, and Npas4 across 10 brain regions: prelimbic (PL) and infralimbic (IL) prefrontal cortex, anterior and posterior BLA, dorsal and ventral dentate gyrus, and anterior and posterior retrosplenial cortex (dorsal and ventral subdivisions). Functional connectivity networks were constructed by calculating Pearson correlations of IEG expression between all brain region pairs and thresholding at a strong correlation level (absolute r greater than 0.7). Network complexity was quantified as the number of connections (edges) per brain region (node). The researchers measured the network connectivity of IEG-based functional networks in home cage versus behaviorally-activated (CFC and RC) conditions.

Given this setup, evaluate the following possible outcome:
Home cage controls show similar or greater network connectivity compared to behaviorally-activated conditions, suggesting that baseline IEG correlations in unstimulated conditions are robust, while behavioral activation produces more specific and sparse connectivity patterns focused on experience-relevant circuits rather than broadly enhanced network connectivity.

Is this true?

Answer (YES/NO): NO